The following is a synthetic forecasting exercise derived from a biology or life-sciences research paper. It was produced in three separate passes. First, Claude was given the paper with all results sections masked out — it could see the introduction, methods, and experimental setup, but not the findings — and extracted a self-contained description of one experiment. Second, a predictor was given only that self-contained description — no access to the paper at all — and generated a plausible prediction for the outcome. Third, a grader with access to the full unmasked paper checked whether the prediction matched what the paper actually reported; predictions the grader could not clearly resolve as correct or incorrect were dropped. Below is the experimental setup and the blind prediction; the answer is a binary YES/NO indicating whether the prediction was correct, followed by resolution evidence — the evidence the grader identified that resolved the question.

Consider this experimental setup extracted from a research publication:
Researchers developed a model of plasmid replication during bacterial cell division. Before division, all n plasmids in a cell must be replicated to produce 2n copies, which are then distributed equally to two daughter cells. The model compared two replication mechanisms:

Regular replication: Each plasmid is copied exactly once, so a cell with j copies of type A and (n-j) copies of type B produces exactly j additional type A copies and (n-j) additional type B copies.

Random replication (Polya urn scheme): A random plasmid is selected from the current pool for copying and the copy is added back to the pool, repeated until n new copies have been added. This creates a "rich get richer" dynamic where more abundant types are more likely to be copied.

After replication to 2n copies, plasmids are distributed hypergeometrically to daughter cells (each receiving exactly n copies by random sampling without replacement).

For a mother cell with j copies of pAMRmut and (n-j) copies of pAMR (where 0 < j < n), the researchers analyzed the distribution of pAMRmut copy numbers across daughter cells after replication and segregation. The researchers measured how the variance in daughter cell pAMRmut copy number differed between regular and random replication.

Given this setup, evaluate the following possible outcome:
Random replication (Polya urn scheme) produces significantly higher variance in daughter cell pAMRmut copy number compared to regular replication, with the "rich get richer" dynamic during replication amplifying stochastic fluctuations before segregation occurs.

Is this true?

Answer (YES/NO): NO